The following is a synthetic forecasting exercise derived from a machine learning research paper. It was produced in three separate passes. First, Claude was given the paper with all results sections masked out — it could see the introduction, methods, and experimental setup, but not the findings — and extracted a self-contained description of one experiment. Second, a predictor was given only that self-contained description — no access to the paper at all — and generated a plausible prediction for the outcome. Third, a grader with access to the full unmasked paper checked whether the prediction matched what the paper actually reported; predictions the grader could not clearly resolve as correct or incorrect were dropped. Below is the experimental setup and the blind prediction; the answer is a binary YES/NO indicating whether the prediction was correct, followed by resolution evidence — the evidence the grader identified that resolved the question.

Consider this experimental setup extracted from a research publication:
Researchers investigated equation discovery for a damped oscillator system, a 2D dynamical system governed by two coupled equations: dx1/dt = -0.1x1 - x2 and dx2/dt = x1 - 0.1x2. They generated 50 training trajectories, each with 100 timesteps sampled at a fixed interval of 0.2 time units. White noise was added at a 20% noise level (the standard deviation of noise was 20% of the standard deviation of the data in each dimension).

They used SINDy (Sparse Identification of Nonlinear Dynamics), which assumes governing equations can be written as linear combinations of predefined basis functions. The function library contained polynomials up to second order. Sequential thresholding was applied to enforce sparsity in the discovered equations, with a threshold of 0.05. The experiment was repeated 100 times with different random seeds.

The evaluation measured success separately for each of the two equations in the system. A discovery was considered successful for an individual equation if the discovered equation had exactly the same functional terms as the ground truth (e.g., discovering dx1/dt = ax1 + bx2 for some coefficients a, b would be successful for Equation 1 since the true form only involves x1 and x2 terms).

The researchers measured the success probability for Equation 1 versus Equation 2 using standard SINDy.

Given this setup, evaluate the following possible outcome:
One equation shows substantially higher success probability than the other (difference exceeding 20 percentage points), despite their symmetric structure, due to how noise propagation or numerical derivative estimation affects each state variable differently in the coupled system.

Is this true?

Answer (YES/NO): NO